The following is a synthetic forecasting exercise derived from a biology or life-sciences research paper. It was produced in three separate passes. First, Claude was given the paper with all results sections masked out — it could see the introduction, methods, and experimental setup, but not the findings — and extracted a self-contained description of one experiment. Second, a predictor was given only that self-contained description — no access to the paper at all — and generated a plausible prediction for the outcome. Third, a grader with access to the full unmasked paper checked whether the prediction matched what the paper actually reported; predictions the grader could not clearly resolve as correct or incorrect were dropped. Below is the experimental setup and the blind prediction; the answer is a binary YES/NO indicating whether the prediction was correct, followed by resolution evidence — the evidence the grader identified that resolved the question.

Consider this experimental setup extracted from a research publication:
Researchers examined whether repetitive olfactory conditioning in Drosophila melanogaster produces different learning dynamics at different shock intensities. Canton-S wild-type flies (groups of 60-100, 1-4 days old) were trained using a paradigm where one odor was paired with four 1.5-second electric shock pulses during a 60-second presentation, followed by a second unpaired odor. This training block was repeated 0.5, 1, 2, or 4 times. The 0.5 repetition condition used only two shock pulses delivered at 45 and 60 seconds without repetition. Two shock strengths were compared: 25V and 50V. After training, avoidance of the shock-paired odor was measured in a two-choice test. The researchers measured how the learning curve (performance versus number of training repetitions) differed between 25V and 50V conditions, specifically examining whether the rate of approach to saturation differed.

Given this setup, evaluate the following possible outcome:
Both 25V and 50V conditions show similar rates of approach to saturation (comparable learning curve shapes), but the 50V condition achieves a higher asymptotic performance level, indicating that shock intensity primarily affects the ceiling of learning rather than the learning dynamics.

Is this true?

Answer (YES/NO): NO